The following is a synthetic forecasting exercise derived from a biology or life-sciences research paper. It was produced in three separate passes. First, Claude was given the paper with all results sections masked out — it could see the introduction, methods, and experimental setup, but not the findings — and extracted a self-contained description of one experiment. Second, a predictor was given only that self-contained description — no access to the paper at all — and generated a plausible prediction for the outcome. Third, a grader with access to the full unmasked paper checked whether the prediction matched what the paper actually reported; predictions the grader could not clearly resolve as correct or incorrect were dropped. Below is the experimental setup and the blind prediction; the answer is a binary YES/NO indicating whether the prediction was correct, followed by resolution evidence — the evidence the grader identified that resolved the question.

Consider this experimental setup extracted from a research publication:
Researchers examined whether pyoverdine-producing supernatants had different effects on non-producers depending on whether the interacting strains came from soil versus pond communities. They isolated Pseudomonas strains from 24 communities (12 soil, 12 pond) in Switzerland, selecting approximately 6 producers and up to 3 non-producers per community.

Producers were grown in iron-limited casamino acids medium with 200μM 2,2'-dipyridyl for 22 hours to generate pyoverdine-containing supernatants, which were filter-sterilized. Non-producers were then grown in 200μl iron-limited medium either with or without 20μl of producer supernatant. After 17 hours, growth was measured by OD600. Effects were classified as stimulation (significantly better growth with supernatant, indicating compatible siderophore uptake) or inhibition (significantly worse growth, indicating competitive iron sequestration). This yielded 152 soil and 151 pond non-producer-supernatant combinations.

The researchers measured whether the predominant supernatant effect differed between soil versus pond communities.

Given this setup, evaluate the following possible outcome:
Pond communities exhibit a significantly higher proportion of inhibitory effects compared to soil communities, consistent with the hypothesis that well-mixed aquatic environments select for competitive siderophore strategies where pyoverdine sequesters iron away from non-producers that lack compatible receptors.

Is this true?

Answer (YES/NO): YES